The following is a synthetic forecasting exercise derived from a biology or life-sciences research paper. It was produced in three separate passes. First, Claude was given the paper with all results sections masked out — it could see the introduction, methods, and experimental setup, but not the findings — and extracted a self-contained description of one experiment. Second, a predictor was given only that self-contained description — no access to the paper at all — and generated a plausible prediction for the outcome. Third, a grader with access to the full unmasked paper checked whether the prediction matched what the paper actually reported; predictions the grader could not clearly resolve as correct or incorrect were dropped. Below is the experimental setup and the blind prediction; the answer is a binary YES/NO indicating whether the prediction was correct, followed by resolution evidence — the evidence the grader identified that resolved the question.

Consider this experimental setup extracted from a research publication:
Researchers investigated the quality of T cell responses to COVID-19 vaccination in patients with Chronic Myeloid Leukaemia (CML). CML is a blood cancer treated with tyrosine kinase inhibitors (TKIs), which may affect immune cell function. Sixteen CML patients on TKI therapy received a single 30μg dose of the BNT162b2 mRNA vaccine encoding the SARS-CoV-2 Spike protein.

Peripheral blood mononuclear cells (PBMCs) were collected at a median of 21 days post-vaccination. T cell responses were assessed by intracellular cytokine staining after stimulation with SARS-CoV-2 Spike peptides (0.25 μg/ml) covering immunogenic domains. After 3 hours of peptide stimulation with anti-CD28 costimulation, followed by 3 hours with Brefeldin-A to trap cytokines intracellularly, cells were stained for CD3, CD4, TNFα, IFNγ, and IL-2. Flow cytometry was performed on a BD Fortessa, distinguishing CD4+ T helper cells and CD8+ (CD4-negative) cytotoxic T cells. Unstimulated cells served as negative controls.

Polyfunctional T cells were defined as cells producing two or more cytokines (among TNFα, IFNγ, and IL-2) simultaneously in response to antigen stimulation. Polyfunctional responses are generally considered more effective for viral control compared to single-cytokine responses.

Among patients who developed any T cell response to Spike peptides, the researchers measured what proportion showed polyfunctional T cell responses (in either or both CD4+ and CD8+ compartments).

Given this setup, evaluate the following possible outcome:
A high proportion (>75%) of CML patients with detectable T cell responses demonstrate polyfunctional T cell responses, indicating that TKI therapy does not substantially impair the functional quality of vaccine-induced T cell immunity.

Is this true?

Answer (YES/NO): YES